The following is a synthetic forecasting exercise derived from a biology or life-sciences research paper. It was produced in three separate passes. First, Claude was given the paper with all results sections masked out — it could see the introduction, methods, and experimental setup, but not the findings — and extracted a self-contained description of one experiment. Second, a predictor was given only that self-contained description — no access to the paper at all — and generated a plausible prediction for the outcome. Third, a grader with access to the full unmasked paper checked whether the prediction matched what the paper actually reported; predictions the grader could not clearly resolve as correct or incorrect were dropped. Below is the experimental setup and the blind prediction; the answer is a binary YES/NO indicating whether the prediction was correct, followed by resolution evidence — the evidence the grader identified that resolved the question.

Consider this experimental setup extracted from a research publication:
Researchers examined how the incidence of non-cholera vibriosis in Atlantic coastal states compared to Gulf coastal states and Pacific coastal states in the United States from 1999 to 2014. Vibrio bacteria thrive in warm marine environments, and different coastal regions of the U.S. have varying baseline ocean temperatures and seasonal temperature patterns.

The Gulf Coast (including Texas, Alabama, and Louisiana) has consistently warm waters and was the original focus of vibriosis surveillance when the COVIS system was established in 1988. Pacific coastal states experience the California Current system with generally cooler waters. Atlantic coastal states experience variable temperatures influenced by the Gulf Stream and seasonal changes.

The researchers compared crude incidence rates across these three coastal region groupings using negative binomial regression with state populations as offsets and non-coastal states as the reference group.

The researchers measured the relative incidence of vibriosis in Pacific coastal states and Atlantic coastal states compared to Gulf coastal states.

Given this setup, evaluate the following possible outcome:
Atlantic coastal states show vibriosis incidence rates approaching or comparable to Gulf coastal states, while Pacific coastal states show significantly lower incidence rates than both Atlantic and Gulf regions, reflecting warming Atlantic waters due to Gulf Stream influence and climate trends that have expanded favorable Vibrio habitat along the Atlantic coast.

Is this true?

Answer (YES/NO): NO